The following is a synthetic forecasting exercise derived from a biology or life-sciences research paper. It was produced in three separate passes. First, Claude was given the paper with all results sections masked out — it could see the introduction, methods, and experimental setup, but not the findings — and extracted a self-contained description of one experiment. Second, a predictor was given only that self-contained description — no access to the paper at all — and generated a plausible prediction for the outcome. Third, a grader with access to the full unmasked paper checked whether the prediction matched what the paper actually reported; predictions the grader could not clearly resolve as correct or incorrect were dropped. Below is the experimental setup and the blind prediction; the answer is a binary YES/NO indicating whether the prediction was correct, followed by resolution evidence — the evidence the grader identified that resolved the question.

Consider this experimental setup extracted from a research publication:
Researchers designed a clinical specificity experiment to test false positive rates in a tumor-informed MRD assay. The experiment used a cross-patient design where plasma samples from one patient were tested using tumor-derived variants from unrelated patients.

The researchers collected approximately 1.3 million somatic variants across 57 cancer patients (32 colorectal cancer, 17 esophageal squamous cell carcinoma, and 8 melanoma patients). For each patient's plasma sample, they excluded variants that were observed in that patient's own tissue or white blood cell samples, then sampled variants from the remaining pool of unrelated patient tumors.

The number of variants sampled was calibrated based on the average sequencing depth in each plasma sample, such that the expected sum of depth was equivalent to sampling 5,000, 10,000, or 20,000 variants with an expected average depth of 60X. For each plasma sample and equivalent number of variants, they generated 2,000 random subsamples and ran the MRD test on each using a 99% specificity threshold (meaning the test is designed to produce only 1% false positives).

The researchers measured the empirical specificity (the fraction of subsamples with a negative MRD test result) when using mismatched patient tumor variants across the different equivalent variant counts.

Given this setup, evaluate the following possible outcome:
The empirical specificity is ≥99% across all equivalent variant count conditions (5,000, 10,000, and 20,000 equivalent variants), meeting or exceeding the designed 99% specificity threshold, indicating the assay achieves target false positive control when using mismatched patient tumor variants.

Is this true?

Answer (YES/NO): NO